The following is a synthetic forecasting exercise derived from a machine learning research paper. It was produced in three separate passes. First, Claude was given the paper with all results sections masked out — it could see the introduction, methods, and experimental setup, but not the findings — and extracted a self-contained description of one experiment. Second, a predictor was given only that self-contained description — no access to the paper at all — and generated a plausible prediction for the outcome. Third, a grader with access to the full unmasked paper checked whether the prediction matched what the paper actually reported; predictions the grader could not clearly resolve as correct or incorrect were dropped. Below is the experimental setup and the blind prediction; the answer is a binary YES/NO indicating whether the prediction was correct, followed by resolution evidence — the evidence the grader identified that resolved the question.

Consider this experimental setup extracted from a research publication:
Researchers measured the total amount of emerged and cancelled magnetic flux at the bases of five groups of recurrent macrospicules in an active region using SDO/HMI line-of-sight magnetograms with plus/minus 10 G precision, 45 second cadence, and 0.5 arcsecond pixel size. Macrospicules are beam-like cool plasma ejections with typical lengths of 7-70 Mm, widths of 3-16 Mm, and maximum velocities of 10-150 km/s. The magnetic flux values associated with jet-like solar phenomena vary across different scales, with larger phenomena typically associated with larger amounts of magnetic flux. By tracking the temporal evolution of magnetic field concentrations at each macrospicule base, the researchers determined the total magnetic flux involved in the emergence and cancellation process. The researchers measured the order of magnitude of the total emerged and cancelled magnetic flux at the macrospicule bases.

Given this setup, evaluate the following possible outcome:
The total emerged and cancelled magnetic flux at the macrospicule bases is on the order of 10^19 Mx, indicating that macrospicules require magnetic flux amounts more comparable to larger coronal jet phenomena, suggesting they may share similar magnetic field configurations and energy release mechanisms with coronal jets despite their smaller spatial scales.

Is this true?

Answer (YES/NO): YES